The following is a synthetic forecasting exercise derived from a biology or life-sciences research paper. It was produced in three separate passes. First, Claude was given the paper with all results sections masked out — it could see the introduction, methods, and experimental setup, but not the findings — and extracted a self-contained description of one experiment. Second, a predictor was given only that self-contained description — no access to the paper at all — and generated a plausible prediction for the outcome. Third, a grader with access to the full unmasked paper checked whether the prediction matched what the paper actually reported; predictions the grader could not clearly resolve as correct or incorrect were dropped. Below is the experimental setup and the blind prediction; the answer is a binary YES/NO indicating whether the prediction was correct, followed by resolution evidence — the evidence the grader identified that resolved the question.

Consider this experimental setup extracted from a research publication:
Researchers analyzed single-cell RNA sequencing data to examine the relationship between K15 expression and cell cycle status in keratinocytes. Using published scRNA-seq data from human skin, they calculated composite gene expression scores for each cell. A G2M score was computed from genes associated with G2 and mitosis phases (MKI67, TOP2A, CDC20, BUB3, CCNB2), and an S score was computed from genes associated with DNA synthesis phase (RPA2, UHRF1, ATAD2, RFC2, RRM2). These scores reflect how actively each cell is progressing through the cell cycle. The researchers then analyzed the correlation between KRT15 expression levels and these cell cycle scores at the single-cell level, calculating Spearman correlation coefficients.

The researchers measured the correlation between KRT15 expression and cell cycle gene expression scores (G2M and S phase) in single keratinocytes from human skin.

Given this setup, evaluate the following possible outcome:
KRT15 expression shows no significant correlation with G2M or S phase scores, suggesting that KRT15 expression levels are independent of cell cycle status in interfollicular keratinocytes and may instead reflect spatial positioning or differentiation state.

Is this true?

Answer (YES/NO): NO